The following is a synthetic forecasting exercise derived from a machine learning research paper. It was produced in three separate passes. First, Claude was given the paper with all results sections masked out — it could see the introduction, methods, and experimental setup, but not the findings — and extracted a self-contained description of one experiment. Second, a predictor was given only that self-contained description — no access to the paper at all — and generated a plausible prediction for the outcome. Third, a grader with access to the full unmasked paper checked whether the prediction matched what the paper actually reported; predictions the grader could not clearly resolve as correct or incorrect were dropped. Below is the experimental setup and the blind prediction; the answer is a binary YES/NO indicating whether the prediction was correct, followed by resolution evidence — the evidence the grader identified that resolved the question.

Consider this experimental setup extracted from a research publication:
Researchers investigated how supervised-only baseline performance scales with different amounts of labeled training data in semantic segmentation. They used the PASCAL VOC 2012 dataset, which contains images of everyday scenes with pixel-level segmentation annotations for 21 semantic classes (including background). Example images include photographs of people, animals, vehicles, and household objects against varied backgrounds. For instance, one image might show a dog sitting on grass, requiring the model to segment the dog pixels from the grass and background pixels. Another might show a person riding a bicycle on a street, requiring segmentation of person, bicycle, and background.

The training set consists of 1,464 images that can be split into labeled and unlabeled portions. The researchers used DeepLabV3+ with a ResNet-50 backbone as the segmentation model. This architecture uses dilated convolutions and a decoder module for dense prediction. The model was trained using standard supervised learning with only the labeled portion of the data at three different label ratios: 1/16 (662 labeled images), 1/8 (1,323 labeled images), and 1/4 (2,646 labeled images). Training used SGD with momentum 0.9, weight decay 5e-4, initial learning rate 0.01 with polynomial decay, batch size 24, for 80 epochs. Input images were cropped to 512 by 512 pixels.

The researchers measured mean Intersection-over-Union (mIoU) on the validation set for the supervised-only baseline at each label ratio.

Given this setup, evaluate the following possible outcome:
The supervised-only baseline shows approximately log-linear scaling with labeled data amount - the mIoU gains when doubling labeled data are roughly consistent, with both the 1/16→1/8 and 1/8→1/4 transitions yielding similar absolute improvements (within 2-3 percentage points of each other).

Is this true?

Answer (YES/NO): YES